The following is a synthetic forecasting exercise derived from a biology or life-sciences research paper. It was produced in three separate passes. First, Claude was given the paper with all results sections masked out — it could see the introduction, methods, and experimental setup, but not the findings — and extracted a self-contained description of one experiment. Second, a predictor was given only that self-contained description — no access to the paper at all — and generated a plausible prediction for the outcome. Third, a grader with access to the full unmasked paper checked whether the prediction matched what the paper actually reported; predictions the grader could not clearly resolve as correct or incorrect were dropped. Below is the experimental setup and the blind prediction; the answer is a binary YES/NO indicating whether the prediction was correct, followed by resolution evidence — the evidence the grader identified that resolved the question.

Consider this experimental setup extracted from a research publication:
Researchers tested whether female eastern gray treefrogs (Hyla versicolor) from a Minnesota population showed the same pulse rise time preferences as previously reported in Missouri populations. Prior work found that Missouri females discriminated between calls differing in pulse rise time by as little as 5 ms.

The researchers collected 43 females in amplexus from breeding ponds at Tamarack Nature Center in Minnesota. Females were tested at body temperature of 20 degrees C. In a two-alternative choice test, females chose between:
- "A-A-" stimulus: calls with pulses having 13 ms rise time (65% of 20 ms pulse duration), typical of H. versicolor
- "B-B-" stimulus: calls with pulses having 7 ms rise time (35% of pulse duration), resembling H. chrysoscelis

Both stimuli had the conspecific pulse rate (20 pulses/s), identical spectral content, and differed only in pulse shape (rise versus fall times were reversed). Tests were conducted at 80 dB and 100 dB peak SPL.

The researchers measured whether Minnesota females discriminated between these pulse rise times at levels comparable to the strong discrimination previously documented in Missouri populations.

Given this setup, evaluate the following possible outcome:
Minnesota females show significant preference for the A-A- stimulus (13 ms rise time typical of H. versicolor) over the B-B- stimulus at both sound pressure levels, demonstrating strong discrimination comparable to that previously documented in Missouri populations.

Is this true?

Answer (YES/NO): YES